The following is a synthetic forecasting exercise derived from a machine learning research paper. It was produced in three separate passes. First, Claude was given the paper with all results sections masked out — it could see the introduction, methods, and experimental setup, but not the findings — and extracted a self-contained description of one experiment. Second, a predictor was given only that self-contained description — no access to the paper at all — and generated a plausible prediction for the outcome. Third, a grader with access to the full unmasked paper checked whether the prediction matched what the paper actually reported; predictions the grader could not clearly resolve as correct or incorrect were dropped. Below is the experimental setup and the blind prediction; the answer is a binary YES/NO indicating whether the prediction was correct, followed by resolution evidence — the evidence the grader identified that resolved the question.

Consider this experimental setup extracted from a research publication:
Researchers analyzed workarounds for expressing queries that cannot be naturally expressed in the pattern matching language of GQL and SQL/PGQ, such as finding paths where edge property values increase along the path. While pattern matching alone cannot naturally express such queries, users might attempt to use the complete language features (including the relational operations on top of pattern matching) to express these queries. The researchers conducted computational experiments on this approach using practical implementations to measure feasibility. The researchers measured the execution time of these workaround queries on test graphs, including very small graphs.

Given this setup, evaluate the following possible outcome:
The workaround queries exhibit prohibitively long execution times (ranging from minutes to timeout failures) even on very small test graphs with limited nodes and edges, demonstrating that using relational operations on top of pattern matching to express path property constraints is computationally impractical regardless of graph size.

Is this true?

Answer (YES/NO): YES